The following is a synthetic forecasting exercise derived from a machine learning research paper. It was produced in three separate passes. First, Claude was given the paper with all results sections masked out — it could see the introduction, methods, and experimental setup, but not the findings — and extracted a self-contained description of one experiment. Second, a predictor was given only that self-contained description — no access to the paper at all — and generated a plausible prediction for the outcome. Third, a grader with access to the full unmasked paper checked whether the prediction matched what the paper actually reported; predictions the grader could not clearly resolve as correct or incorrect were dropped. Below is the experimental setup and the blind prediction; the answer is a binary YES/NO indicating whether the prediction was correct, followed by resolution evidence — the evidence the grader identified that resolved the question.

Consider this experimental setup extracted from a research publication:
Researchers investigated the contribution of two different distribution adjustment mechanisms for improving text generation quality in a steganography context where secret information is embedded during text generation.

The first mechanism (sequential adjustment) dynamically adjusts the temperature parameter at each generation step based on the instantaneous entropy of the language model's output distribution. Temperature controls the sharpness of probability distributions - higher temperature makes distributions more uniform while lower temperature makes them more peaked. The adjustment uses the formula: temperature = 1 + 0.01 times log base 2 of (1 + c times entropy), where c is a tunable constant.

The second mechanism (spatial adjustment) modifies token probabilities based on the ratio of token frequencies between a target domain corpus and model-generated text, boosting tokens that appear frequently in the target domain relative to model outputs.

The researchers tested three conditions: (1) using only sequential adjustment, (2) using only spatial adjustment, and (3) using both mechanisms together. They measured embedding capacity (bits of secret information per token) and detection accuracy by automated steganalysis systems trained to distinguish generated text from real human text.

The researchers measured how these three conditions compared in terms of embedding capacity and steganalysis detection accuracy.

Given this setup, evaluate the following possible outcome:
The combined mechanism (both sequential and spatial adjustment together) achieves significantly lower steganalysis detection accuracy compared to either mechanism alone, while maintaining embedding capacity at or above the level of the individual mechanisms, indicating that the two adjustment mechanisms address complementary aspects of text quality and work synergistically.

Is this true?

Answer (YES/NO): NO